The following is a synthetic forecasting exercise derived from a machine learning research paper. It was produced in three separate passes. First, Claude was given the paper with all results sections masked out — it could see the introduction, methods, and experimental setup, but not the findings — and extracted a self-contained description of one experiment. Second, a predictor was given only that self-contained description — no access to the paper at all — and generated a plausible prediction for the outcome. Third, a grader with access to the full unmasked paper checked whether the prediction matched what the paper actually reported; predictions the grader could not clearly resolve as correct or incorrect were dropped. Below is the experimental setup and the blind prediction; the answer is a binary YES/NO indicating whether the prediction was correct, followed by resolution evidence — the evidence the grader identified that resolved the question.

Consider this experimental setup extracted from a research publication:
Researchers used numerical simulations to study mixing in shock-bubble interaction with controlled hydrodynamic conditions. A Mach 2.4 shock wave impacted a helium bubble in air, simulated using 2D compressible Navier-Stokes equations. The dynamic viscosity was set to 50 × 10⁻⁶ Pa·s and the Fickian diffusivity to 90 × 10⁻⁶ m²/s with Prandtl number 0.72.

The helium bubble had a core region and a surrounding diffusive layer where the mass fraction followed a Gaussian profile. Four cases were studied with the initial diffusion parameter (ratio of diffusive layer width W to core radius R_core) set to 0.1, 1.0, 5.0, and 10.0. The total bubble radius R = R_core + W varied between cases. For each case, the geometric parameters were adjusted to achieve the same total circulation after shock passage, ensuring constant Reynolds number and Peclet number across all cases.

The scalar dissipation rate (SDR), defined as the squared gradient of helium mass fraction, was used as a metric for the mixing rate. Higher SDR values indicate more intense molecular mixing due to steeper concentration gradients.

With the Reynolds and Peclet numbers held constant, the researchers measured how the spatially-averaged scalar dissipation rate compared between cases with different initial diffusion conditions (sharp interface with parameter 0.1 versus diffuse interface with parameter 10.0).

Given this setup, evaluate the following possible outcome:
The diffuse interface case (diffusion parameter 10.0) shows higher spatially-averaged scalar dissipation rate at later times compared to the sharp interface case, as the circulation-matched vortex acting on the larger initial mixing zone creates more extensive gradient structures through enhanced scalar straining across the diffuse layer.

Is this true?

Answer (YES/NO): NO